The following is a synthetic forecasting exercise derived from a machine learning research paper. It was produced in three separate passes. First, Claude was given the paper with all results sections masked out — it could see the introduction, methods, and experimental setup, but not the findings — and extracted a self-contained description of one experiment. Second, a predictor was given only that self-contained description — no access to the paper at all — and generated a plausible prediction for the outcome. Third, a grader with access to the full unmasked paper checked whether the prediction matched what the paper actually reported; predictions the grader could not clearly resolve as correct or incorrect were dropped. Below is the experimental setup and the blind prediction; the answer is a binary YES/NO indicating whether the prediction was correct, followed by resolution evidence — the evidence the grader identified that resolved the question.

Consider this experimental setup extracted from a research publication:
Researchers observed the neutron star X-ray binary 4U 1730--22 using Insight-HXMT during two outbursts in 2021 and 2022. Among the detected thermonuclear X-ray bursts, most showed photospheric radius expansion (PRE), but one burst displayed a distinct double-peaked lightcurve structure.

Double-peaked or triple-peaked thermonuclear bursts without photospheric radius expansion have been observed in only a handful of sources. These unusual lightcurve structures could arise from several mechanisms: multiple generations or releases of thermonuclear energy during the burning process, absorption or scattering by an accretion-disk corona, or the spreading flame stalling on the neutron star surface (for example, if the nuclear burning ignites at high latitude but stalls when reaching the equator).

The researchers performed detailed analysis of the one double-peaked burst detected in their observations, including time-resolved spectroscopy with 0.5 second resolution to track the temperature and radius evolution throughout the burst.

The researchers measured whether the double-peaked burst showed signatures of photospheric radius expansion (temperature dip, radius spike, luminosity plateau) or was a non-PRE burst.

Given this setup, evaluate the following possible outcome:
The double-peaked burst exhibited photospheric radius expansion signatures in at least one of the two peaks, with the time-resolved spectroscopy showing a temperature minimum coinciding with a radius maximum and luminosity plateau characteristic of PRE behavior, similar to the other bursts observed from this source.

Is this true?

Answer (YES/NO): NO